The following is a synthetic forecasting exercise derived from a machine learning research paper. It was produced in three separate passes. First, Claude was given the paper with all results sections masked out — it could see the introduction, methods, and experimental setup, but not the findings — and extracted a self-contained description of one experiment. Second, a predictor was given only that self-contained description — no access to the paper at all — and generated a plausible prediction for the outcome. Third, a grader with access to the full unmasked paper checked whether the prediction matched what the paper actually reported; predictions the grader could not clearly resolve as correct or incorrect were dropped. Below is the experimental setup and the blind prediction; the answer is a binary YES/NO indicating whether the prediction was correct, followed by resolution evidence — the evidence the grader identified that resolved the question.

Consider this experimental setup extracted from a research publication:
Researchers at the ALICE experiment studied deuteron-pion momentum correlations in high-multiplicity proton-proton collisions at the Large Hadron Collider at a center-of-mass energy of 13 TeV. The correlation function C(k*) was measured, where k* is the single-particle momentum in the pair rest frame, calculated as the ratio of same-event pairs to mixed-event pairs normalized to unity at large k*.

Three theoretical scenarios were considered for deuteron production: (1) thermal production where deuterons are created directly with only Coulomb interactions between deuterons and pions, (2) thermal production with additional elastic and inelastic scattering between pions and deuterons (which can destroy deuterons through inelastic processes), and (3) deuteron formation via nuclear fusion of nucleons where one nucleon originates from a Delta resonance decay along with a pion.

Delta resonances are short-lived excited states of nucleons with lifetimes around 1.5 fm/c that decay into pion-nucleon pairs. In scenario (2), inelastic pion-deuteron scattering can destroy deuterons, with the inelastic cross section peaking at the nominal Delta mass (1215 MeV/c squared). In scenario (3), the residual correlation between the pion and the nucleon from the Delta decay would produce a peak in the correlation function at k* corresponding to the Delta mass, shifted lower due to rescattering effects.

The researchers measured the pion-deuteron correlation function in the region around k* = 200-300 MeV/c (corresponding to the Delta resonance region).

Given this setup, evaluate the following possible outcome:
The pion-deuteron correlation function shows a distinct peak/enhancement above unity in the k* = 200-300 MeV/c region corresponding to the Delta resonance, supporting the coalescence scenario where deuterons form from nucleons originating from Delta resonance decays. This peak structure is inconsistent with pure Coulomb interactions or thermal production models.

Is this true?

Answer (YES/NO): YES